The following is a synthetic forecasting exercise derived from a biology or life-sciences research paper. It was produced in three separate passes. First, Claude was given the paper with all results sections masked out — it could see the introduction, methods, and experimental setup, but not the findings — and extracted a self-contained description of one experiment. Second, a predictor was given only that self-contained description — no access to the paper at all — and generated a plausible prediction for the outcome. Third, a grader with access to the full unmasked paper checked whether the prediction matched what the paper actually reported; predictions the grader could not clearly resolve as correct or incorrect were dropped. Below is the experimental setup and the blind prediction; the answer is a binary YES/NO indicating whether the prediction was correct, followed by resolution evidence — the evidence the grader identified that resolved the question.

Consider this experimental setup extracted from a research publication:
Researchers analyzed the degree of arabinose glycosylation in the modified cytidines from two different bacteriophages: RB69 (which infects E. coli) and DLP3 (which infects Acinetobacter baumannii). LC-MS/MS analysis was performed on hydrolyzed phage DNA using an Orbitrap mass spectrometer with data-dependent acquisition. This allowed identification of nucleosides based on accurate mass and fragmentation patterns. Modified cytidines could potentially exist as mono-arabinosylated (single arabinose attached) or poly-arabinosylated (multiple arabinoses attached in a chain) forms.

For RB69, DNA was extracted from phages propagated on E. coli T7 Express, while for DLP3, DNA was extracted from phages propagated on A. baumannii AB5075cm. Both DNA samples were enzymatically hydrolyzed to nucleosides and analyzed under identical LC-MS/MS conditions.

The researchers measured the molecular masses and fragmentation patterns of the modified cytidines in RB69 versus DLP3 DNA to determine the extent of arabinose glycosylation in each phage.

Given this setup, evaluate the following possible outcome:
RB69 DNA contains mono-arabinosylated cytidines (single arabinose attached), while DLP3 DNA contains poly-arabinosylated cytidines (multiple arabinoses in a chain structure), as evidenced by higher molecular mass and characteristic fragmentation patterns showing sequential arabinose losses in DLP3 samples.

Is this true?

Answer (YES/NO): NO